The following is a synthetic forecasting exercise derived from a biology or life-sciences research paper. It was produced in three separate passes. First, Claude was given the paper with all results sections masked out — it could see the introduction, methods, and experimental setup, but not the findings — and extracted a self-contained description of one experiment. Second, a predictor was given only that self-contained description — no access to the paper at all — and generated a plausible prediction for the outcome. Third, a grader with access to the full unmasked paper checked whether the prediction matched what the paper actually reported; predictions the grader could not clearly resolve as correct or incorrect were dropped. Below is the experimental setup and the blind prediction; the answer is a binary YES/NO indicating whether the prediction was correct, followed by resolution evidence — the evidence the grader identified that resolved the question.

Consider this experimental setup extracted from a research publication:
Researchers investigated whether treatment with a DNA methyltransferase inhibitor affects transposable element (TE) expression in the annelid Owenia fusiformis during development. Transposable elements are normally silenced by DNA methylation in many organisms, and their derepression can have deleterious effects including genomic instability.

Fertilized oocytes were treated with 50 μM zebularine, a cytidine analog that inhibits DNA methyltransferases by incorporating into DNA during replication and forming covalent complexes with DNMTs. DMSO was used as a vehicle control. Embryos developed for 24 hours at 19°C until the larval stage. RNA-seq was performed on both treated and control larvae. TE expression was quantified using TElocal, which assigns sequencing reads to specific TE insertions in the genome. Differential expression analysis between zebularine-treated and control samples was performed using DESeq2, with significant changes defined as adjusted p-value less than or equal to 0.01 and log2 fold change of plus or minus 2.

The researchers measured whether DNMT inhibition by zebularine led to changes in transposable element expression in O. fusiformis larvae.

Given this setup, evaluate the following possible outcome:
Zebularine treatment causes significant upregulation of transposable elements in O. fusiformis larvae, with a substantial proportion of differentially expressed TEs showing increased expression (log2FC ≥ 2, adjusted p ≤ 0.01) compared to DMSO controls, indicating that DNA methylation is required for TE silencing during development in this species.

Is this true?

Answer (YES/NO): YES